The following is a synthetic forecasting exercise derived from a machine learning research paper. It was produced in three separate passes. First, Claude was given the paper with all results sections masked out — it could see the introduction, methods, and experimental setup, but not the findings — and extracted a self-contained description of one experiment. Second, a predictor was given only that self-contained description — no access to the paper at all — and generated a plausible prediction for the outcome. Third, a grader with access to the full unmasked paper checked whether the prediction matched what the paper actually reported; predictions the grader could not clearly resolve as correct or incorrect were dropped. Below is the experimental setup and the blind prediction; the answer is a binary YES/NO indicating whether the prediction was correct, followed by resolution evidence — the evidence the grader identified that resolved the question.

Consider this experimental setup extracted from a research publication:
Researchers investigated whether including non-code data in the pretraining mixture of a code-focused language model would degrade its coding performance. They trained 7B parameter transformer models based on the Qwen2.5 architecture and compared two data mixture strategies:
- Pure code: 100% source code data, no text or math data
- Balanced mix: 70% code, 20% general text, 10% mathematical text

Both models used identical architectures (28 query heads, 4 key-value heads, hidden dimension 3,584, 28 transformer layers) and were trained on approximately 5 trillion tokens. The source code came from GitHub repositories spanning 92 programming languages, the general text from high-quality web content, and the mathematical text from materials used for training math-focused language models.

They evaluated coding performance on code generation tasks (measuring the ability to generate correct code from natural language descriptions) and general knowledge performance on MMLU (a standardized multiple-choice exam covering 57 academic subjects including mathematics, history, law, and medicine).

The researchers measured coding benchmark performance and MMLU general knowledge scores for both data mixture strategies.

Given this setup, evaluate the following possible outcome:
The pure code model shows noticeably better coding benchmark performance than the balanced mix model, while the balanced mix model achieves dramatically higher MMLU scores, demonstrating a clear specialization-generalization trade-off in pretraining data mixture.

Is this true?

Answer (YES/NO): NO